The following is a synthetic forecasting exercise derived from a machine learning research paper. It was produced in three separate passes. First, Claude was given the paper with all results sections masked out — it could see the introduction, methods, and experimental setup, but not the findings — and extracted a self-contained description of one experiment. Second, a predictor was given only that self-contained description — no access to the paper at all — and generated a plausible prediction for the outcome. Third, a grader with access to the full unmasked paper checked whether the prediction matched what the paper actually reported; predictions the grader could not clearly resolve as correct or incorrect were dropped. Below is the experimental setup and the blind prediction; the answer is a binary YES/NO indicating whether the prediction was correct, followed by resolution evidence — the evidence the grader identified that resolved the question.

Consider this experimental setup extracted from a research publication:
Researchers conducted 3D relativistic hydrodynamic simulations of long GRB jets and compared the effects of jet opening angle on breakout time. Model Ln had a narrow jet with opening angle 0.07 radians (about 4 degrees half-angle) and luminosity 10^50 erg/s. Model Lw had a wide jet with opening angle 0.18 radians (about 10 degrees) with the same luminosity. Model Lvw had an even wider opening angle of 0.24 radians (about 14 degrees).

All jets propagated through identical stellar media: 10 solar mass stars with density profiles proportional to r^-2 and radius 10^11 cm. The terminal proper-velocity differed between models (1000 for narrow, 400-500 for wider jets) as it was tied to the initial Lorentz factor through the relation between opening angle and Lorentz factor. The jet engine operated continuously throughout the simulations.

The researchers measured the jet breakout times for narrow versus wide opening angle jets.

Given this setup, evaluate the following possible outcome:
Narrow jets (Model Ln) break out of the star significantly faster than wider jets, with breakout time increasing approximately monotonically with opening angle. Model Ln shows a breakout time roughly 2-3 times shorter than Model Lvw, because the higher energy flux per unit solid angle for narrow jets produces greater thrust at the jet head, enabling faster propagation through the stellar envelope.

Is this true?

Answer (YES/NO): YES